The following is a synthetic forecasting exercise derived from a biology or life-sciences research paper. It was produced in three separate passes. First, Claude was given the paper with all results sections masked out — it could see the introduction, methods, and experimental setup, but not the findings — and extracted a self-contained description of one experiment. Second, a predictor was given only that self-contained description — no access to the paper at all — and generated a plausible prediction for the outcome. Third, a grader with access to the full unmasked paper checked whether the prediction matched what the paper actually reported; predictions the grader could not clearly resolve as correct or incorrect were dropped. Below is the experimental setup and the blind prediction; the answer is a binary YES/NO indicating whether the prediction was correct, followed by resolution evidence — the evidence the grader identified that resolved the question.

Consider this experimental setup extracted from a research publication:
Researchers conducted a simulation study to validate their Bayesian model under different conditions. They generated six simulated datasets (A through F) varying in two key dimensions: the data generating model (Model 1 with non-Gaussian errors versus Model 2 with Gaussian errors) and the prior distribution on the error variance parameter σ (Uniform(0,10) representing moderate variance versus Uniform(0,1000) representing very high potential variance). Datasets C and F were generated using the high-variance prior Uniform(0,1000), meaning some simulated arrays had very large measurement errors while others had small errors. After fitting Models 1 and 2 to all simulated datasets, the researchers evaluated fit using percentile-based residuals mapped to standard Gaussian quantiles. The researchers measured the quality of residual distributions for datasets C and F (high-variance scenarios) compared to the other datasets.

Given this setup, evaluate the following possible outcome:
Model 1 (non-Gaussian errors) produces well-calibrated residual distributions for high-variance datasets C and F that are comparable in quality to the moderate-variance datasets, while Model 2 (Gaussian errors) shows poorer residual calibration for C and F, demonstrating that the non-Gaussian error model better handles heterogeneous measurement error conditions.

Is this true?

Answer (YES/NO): NO